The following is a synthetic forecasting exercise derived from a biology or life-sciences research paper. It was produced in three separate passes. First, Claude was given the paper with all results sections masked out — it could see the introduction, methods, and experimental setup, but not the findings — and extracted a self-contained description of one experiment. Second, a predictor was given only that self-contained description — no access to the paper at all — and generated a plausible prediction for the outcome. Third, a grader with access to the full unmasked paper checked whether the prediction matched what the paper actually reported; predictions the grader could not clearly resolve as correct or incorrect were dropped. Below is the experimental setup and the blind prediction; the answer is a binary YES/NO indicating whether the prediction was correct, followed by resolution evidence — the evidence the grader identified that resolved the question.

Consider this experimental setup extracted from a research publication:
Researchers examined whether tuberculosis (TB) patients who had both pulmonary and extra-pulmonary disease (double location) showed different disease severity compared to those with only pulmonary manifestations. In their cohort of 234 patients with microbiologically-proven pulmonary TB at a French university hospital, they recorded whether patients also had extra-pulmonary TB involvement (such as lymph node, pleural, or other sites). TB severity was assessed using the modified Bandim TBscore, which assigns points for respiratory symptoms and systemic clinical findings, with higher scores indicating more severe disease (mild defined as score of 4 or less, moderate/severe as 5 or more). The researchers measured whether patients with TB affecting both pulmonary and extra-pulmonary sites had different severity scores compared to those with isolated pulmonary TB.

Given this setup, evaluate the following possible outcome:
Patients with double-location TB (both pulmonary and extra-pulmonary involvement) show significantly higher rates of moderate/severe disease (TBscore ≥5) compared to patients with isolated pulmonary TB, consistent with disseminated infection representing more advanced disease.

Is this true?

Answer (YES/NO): NO